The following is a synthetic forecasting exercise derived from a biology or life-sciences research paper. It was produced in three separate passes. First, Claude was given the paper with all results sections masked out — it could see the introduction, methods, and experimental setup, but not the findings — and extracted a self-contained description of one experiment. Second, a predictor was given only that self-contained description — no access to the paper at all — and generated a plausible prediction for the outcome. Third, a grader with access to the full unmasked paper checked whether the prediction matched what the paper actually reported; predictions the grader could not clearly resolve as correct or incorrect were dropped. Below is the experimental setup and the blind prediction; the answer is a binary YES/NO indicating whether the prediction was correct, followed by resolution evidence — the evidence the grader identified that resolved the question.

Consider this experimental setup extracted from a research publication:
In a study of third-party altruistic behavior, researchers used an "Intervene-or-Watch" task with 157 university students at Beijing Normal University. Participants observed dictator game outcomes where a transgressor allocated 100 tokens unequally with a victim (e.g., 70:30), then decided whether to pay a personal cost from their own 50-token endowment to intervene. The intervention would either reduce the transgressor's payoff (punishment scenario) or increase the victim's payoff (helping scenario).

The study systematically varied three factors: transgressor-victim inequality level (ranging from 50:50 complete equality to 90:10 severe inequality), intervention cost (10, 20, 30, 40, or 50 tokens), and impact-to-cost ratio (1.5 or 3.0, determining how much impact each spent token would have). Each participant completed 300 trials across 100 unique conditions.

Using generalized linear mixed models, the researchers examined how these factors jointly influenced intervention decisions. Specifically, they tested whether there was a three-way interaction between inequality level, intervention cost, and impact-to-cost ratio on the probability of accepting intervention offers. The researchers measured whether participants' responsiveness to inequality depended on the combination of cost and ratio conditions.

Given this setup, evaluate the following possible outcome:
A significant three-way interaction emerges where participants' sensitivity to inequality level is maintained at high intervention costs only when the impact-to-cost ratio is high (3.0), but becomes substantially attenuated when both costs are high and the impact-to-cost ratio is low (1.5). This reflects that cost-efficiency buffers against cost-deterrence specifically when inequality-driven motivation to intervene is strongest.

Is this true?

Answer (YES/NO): NO